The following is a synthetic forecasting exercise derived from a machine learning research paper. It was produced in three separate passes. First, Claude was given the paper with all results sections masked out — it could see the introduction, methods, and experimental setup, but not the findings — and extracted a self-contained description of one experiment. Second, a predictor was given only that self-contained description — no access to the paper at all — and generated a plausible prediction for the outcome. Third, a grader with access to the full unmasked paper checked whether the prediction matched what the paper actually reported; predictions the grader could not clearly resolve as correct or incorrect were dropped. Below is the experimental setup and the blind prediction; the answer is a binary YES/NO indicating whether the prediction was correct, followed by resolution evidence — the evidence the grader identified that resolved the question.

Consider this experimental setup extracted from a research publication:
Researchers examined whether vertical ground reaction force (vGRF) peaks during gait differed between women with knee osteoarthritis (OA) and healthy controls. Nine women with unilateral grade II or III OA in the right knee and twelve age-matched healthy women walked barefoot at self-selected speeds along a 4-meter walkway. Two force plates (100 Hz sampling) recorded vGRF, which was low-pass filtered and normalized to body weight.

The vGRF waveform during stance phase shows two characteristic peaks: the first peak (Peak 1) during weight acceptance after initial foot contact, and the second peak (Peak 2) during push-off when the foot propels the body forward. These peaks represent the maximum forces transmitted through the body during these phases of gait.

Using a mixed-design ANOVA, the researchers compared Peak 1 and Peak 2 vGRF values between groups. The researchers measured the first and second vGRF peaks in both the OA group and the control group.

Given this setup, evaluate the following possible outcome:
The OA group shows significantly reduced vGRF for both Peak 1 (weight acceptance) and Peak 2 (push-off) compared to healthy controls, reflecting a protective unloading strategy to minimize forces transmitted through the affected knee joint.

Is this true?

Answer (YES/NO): NO